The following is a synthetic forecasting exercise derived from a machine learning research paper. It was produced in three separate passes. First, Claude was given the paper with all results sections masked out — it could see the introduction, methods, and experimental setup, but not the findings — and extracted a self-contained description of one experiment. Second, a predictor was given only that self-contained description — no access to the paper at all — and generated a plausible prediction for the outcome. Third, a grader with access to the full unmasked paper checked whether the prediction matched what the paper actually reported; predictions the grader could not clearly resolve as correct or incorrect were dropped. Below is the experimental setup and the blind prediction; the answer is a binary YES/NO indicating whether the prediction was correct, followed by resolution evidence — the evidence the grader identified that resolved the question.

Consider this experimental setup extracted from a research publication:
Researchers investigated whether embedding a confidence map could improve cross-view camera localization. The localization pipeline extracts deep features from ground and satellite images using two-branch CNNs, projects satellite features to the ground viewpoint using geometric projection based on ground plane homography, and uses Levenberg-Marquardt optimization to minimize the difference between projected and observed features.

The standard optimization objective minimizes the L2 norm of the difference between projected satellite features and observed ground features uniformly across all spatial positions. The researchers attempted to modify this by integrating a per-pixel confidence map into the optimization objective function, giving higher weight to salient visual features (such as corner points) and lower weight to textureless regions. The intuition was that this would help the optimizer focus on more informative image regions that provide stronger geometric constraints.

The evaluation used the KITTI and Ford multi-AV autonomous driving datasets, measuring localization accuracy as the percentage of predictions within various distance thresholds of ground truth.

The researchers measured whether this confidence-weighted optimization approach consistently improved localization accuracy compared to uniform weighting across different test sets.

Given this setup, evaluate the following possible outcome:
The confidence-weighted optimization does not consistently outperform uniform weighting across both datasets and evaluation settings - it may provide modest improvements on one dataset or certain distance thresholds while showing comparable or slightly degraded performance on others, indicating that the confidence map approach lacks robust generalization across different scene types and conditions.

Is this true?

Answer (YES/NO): YES